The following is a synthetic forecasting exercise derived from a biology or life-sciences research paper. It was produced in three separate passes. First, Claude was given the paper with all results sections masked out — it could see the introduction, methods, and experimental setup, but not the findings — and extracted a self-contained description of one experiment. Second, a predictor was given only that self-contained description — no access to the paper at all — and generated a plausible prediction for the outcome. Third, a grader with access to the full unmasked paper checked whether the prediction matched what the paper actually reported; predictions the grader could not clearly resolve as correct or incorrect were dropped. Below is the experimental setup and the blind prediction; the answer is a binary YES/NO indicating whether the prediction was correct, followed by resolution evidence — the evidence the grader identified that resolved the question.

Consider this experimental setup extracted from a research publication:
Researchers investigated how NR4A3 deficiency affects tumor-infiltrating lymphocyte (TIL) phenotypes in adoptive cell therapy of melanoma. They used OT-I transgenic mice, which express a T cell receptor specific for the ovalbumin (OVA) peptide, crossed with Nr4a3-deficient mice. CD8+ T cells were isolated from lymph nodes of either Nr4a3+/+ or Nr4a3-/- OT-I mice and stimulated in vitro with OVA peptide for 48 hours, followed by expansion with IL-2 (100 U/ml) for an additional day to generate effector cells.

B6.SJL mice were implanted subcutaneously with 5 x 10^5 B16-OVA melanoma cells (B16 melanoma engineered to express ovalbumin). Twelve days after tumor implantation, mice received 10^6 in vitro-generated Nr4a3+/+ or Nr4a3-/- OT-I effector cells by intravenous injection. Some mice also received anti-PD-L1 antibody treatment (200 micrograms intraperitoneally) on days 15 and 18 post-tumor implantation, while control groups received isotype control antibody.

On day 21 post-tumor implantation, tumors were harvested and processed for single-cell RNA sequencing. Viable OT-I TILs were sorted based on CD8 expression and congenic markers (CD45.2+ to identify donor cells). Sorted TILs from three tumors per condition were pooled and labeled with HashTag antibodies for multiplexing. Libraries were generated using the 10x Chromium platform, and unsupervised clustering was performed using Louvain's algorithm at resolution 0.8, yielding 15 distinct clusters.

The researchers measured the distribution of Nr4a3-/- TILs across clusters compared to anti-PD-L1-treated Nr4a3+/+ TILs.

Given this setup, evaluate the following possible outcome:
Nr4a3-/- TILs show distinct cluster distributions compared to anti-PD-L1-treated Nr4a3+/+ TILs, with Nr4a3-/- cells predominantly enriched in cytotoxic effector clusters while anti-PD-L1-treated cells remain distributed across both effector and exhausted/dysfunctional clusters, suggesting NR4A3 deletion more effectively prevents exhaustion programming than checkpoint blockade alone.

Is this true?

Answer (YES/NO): NO